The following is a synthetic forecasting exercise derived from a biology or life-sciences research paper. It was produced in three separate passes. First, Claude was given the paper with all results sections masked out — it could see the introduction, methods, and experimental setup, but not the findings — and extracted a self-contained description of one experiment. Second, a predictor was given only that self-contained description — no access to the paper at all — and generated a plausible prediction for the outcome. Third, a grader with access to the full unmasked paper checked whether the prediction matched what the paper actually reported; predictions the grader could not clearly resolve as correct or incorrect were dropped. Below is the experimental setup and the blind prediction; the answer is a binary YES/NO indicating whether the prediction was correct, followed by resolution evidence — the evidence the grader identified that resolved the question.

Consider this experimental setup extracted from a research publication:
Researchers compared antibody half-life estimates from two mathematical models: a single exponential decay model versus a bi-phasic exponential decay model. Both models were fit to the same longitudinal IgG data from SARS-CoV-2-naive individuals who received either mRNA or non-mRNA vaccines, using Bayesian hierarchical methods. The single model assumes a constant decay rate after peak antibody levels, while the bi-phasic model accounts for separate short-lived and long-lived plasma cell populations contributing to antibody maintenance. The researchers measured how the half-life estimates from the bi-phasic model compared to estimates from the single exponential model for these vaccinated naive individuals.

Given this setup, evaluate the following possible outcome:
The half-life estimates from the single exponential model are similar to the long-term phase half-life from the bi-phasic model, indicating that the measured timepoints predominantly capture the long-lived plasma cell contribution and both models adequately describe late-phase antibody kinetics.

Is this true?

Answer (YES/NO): NO